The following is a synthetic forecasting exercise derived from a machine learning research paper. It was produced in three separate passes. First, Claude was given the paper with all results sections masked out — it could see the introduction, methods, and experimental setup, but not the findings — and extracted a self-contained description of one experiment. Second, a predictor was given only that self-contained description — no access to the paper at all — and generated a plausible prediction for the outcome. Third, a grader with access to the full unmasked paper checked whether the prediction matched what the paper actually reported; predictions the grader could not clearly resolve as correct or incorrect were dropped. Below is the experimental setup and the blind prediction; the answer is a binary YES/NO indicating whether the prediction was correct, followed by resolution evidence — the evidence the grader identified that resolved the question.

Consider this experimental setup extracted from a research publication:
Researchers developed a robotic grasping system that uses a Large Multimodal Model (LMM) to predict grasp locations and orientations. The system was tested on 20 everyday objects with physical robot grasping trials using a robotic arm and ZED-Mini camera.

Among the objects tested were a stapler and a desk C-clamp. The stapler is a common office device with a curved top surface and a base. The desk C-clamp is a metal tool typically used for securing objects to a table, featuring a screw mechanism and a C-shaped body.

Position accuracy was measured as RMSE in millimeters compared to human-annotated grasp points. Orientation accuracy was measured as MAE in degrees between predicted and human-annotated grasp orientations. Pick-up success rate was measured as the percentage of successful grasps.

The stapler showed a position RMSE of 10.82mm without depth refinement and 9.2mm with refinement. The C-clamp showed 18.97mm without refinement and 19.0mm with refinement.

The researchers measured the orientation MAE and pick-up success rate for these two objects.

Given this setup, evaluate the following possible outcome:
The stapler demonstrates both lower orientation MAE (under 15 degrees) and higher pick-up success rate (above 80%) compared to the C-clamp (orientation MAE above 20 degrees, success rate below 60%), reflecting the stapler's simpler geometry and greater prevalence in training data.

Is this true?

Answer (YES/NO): NO